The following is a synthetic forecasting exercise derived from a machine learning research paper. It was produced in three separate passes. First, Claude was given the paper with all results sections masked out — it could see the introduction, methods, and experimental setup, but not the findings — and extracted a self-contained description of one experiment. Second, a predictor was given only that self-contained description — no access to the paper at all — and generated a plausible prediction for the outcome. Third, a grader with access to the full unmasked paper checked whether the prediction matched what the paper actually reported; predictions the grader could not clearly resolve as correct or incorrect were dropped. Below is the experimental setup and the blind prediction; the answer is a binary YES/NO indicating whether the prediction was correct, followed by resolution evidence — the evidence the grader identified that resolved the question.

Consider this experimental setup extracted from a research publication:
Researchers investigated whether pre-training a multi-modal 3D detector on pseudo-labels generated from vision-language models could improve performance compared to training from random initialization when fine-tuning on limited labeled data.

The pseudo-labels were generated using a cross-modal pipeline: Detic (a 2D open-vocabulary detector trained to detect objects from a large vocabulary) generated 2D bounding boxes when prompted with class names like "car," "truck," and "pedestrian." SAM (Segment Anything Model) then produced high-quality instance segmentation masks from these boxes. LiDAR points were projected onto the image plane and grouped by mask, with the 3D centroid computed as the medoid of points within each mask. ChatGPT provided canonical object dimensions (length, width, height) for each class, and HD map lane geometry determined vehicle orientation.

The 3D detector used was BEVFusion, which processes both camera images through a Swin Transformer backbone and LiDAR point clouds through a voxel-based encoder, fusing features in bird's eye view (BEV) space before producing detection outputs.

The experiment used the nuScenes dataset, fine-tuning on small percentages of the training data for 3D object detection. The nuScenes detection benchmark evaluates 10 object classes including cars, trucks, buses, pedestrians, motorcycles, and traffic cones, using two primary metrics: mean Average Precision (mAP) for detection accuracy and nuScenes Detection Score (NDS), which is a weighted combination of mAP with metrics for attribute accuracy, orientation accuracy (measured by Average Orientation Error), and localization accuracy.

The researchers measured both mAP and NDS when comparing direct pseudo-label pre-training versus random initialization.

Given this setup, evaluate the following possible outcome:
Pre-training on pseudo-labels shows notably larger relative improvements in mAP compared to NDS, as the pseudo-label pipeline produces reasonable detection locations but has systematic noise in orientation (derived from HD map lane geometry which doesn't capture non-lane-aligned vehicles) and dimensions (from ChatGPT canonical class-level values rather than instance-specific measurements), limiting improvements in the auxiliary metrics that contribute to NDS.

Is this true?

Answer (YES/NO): YES